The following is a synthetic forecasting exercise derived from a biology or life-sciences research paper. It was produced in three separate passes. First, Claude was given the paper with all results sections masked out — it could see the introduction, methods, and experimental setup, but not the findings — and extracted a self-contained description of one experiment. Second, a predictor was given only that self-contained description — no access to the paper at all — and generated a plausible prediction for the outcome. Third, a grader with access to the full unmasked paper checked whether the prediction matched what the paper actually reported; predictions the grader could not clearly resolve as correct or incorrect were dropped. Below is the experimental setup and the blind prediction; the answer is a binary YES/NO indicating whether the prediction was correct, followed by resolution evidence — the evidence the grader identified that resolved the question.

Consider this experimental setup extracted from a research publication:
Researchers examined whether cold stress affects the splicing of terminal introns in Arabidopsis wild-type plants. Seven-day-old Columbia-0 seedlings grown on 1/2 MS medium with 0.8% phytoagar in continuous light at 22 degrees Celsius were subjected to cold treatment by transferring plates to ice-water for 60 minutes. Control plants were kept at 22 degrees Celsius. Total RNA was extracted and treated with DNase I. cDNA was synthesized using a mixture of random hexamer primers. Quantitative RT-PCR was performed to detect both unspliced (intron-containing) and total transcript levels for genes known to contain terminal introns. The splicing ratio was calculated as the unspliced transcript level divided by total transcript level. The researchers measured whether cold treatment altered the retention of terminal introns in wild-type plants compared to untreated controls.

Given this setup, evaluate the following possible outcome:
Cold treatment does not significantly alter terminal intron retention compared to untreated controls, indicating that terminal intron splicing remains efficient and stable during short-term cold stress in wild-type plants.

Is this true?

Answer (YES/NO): NO